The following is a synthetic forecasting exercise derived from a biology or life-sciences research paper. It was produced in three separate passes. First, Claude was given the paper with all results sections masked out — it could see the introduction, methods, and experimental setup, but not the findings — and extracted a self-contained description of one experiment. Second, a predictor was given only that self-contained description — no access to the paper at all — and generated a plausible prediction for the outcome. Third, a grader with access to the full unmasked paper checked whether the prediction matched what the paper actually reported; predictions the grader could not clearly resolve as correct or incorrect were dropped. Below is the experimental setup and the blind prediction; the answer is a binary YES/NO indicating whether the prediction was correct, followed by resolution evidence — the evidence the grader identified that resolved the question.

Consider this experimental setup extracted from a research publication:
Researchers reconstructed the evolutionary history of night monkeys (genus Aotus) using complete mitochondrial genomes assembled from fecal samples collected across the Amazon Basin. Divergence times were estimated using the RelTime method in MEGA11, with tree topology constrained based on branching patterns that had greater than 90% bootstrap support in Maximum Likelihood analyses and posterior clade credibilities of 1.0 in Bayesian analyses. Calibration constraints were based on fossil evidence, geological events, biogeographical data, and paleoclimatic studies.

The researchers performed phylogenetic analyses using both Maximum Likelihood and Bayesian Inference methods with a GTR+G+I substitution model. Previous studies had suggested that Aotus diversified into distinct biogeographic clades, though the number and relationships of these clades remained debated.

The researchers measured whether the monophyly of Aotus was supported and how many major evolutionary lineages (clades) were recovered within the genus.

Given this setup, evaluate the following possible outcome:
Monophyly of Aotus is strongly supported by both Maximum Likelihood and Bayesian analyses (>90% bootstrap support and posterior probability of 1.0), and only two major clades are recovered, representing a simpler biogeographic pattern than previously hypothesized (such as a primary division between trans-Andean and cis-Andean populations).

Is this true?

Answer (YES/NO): NO